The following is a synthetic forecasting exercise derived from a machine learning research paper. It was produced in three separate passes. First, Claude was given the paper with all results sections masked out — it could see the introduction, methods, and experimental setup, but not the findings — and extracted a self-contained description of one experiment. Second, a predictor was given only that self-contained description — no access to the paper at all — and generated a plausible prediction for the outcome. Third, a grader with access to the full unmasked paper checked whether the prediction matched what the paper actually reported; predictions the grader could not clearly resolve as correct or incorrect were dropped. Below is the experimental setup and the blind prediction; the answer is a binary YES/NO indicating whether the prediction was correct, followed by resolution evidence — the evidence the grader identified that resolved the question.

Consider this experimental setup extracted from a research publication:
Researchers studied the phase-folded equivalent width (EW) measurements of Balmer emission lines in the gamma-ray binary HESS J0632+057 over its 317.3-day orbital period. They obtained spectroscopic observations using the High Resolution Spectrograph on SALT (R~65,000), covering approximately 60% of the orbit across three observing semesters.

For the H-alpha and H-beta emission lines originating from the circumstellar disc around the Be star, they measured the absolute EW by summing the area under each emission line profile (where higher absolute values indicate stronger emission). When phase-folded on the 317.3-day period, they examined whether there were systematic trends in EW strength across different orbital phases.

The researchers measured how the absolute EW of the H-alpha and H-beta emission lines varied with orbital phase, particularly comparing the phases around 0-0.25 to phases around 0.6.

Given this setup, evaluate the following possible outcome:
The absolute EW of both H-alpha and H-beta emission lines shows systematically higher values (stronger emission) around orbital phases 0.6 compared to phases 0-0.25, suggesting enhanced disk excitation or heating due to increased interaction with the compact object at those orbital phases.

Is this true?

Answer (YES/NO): YES